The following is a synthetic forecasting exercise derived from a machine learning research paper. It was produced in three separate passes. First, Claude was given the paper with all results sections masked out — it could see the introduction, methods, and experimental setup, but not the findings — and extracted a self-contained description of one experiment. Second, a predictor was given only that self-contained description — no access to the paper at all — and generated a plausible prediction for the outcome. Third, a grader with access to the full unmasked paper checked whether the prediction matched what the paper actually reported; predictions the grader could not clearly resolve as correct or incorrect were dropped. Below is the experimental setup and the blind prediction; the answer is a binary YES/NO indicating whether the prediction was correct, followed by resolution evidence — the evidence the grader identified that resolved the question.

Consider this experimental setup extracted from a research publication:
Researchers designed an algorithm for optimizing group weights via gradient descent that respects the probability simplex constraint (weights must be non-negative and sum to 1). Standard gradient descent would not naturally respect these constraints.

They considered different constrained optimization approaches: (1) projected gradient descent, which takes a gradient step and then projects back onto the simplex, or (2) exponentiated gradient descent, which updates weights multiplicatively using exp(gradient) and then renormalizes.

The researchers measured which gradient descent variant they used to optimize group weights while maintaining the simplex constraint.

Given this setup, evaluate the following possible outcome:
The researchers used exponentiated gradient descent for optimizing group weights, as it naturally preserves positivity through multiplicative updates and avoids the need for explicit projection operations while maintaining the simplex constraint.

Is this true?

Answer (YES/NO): YES